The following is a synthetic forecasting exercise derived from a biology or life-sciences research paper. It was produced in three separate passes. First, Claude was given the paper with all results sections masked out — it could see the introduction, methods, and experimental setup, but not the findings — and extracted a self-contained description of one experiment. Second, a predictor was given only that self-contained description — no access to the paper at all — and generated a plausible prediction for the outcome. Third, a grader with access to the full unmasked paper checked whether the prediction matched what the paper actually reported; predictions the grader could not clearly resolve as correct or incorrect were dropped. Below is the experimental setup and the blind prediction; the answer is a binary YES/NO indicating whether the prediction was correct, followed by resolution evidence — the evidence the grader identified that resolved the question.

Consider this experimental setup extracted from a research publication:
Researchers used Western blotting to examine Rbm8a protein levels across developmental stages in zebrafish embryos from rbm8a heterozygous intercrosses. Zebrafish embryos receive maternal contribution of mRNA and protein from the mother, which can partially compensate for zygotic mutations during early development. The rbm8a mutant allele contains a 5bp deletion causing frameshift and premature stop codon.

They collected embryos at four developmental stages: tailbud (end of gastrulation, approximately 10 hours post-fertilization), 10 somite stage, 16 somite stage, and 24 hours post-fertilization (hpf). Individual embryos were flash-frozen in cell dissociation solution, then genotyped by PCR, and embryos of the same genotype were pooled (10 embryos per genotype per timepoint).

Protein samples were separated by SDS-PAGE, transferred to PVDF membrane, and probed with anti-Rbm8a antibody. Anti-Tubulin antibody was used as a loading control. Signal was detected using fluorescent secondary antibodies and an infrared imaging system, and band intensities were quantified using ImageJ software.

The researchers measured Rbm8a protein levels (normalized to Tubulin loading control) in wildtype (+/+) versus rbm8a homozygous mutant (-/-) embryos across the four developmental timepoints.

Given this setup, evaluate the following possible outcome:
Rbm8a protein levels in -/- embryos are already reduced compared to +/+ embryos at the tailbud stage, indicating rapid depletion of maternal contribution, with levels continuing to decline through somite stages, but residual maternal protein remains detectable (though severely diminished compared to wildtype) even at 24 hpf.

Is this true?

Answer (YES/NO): NO